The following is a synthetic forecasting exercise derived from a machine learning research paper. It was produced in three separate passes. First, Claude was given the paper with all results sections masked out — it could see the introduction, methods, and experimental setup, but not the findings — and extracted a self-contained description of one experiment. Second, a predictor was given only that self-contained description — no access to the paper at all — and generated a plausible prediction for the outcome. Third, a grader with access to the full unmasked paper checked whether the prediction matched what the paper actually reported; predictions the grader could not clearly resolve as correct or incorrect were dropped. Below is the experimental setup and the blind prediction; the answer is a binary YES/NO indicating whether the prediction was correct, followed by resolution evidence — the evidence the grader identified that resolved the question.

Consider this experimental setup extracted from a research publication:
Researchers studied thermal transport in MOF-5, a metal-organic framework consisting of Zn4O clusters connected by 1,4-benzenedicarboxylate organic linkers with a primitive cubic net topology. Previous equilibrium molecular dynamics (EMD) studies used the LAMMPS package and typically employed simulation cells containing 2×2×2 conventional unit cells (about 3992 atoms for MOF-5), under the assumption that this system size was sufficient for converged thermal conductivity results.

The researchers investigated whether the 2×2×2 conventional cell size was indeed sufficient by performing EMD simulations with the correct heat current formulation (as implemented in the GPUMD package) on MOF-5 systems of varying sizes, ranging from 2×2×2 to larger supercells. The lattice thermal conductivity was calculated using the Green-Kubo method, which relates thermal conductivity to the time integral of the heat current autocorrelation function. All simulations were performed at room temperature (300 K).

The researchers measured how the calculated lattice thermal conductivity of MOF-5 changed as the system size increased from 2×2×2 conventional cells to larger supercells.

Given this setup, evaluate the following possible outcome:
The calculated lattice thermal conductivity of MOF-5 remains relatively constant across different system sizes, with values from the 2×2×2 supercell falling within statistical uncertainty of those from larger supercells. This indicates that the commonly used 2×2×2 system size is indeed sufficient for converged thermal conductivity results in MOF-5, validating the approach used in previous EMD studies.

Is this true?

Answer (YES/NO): NO